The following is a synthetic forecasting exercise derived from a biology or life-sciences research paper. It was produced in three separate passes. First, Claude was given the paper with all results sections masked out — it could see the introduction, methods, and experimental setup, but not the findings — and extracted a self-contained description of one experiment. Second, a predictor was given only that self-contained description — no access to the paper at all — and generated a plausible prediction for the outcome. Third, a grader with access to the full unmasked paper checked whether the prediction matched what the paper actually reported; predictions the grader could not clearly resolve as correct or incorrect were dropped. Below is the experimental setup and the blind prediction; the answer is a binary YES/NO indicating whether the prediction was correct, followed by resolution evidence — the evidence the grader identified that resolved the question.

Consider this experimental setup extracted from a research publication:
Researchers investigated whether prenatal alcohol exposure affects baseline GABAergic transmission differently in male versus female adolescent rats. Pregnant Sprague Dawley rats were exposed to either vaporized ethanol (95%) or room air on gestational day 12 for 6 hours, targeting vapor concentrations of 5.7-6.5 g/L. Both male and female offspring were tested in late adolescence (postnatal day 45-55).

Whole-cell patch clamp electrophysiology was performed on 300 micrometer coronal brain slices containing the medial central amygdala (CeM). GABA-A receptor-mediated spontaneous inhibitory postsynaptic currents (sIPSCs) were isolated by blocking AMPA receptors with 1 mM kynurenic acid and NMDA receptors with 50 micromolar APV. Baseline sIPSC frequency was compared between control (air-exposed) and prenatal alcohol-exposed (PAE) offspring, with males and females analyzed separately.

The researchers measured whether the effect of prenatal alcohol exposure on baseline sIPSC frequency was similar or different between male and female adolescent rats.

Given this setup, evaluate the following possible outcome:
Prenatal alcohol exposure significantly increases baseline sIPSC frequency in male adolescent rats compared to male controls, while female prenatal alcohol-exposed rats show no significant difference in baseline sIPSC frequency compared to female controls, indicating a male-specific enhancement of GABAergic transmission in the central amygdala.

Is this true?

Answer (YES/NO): NO